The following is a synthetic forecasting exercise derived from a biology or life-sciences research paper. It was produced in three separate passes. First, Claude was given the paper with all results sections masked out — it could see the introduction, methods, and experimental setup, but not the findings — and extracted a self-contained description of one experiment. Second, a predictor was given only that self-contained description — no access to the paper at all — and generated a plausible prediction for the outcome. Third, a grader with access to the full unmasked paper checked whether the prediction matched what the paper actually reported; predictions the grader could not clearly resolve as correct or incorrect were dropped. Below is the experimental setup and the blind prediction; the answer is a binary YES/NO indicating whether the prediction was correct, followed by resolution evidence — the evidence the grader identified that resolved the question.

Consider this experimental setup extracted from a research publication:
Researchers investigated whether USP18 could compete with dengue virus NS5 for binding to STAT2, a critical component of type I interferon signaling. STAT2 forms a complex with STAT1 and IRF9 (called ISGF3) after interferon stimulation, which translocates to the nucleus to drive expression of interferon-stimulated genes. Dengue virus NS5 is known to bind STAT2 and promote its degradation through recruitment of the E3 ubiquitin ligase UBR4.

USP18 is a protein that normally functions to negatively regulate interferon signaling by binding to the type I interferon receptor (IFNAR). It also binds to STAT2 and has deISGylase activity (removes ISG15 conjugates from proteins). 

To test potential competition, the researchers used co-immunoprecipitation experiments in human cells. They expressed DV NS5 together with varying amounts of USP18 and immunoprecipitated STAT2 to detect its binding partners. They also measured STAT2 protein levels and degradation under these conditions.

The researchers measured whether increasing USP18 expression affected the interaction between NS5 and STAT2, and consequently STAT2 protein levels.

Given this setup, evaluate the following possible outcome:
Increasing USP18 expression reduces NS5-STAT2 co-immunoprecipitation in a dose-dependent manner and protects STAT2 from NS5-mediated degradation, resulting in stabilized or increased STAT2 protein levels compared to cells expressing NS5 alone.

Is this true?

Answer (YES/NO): YES